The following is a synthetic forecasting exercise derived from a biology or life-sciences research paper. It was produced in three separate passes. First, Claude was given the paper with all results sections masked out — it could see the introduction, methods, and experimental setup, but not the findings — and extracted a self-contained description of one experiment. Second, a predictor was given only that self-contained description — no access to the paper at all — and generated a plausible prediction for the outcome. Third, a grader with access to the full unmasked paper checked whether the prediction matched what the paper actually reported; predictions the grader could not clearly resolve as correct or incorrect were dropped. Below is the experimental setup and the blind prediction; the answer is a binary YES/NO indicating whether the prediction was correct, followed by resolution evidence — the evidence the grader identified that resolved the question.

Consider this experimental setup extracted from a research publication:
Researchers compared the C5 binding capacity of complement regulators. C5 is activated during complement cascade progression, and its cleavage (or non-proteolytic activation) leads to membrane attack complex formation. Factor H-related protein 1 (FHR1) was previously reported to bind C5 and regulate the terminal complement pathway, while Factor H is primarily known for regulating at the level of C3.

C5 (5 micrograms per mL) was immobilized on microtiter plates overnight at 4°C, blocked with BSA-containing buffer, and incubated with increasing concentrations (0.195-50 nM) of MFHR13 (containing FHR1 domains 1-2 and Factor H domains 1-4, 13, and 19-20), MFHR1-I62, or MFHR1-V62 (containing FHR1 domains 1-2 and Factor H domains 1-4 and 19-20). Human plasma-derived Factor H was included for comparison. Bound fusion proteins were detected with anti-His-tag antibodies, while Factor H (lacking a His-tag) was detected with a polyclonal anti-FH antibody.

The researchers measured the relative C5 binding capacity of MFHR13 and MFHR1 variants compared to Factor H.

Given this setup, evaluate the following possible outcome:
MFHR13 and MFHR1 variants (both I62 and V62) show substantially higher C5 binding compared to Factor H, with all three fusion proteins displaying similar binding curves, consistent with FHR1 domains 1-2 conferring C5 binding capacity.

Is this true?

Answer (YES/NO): YES